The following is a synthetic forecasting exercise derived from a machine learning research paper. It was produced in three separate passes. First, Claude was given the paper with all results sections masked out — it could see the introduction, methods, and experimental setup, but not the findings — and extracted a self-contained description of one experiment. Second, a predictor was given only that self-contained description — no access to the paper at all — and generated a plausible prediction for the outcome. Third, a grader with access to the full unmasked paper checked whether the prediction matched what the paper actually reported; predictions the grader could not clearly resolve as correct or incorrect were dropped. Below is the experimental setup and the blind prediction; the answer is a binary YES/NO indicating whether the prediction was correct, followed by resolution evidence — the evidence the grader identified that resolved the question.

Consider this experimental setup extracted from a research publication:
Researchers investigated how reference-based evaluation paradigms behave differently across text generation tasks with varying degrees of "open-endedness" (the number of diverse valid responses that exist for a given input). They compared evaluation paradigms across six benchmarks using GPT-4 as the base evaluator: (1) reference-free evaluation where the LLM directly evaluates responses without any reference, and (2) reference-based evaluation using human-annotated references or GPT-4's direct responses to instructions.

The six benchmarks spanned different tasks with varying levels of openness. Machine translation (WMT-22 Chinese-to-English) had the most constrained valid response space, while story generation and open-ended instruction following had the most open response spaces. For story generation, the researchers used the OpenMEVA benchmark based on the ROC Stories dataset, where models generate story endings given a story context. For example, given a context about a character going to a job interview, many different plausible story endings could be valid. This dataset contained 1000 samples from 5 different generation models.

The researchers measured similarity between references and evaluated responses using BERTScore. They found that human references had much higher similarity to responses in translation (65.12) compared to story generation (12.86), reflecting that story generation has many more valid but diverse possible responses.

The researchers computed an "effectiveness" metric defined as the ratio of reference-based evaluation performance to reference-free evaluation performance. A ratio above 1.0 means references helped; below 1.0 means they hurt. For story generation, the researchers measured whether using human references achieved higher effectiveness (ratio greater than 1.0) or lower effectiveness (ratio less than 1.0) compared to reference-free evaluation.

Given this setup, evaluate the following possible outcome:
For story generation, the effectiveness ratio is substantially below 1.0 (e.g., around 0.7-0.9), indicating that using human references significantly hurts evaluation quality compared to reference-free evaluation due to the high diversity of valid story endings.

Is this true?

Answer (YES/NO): YES